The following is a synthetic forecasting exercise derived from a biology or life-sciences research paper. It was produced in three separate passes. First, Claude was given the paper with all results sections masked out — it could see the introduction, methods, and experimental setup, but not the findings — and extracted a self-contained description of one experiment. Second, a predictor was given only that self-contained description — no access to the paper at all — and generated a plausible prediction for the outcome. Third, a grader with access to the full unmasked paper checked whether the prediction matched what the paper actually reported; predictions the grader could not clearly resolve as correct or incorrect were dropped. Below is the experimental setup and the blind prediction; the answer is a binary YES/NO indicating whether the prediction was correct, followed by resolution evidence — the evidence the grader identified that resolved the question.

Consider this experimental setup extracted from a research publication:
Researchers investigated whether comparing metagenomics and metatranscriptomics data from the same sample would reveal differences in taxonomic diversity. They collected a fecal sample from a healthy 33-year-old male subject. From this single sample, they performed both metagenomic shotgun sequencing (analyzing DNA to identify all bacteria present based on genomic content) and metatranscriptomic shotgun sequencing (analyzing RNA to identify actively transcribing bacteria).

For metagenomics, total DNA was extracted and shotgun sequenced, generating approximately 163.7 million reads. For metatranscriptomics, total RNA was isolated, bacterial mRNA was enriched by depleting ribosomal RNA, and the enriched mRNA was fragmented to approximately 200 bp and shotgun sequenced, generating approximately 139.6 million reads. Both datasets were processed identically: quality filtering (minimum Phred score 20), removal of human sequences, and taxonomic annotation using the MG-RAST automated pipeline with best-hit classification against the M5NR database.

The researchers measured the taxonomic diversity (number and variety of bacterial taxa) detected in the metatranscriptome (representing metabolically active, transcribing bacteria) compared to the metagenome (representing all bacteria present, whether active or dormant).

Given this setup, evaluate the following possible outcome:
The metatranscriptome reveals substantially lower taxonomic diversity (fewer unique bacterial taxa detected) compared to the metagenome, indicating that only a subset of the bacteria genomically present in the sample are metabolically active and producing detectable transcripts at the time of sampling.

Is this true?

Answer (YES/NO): YES